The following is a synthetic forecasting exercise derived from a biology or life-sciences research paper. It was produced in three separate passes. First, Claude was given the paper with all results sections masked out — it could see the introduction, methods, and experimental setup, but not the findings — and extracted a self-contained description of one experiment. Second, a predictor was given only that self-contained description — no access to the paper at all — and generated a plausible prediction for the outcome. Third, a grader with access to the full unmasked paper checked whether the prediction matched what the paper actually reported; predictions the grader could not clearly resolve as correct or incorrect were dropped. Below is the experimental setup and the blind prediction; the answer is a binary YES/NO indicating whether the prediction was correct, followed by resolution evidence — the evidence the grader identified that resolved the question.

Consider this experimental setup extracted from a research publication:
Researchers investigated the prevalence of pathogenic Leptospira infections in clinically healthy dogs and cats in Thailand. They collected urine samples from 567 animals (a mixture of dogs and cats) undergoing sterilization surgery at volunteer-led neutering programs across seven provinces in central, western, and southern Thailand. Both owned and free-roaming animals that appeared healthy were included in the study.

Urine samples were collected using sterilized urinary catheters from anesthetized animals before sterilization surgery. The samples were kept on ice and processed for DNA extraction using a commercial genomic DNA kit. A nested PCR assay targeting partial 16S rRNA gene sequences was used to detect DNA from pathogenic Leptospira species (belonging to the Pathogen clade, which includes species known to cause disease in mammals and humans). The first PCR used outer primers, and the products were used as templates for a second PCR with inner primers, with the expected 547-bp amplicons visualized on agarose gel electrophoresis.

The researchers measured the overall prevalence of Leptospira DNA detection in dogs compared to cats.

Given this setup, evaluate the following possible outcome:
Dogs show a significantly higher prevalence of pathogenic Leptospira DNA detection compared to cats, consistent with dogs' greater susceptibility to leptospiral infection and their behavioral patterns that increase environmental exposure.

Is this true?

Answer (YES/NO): NO